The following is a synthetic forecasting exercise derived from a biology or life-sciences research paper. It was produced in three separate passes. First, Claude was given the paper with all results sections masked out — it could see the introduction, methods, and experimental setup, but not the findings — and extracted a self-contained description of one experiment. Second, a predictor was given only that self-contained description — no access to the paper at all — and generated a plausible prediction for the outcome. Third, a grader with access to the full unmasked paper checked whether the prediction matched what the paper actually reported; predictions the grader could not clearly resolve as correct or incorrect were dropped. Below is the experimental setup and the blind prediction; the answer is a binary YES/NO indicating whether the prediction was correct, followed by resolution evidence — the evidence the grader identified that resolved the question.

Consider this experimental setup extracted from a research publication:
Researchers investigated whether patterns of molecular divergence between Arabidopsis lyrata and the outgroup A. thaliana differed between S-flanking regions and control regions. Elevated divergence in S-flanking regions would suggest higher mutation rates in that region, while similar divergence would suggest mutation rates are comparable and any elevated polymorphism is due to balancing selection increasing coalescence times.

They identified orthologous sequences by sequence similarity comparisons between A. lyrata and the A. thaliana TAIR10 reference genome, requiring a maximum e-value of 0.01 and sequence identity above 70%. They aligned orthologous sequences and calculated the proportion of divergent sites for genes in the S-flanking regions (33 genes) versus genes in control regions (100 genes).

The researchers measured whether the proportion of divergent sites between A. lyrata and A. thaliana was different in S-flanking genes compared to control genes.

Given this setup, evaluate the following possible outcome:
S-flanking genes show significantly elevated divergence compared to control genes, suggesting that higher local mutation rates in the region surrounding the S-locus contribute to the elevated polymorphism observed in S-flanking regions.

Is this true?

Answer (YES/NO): NO